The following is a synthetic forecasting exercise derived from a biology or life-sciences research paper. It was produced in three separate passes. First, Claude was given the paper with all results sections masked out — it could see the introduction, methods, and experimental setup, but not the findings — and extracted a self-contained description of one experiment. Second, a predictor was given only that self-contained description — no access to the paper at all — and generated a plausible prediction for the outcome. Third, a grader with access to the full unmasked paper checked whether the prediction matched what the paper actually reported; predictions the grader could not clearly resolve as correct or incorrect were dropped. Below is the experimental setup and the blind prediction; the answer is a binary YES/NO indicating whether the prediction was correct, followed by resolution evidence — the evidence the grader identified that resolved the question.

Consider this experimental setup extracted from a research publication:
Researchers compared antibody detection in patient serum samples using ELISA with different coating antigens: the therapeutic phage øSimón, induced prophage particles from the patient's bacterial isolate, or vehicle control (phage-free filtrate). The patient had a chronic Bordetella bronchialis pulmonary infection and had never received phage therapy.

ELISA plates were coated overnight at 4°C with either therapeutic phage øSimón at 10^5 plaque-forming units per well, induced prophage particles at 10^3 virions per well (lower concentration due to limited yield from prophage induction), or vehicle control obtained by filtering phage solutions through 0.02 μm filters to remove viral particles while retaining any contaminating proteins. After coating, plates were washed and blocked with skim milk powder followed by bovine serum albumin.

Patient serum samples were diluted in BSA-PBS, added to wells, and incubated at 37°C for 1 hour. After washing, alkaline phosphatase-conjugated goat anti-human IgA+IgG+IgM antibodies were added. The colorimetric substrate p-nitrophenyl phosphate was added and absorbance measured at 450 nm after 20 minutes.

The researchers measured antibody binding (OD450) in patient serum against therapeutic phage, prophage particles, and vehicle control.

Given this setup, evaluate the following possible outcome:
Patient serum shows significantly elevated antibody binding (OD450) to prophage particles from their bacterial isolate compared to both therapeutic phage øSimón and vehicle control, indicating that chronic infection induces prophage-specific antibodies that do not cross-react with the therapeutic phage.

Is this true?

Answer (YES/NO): NO